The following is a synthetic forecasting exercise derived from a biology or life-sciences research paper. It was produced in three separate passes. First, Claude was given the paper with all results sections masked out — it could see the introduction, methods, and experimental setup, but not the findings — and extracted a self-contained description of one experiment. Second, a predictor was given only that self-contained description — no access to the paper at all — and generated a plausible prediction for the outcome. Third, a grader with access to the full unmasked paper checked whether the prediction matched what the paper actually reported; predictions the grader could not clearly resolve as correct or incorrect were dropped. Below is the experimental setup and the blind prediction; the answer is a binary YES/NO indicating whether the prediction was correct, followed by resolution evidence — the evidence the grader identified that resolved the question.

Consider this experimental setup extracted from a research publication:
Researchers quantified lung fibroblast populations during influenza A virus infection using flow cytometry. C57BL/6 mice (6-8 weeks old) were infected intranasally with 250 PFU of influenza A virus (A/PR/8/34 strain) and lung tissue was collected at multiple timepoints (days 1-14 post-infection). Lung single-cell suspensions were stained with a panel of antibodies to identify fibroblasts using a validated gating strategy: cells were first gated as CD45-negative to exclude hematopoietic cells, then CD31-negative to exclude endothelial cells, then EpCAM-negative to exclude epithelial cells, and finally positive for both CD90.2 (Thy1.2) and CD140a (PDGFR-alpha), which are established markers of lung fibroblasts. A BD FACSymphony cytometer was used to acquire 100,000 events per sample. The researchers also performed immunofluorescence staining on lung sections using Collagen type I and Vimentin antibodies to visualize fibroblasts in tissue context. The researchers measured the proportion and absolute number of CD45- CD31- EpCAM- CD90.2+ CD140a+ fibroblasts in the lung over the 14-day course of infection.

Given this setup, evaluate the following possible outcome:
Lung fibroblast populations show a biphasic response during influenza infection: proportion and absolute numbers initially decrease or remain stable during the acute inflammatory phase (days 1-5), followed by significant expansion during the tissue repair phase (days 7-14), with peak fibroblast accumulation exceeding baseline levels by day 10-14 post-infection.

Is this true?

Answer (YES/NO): NO